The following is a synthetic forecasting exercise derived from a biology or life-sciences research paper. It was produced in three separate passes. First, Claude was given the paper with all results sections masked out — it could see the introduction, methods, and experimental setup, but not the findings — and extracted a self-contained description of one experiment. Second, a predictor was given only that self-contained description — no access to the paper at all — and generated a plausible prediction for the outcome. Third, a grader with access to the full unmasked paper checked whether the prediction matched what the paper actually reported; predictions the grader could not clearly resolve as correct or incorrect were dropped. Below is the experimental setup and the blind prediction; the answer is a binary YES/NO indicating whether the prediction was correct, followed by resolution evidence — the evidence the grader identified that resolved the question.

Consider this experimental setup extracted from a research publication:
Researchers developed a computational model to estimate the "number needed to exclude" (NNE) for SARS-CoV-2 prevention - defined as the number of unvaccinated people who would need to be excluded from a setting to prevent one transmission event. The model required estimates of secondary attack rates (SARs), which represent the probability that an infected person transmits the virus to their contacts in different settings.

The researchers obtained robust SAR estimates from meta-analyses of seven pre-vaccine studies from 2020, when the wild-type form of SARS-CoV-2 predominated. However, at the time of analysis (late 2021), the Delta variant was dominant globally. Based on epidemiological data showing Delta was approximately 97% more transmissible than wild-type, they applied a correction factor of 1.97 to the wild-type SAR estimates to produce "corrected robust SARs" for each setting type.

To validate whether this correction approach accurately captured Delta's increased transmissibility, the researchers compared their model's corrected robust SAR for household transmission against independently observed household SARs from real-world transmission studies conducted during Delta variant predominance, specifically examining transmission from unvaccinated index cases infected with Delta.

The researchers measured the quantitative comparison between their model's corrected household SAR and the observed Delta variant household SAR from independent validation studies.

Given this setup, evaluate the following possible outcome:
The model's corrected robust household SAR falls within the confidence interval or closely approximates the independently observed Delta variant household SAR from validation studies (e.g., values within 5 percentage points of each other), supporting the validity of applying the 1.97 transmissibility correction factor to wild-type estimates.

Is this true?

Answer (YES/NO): NO